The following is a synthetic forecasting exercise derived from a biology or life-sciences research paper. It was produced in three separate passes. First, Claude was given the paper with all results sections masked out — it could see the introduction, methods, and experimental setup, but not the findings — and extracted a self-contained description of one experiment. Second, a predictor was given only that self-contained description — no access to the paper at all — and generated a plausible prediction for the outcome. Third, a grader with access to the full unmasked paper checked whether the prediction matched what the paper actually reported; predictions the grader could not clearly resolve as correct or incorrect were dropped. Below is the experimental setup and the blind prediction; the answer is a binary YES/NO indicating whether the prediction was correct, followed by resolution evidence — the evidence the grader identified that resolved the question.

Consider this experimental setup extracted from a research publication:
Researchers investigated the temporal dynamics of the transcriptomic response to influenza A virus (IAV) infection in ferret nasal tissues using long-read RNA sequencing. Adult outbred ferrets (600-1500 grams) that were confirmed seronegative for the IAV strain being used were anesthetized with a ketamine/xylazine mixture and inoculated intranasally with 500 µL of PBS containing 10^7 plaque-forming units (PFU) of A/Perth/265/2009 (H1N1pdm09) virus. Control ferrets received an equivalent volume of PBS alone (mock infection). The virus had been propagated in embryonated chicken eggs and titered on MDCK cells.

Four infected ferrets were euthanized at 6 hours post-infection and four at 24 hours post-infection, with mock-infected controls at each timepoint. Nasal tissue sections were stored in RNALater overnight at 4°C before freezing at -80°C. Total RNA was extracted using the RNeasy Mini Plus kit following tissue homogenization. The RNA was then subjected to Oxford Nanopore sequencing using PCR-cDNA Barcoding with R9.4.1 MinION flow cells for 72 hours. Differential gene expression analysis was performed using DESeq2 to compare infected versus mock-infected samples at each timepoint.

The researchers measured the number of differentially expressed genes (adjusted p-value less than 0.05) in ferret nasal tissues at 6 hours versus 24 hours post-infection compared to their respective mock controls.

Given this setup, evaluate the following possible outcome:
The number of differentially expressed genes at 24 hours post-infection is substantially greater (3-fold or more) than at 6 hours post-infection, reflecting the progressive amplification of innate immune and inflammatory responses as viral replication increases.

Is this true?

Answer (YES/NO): YES